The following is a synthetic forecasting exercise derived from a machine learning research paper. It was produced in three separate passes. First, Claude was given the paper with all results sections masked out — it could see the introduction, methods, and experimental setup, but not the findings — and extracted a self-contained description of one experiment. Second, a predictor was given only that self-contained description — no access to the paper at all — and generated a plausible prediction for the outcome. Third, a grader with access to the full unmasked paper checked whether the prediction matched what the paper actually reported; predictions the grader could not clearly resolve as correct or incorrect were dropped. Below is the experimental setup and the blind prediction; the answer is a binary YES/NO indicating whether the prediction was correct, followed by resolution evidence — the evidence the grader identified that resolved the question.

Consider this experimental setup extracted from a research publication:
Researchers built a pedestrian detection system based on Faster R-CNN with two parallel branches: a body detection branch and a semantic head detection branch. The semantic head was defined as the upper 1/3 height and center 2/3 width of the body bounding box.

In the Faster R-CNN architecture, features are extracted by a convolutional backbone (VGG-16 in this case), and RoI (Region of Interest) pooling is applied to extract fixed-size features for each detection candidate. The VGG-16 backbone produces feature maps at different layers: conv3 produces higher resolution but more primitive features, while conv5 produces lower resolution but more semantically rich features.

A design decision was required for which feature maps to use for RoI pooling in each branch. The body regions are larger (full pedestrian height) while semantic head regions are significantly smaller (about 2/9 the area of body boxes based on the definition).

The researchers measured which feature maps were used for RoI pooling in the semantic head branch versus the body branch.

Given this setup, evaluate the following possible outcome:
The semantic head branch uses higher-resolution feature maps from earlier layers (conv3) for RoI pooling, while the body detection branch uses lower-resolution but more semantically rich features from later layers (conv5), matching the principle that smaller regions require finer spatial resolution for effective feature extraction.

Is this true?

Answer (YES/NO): YES